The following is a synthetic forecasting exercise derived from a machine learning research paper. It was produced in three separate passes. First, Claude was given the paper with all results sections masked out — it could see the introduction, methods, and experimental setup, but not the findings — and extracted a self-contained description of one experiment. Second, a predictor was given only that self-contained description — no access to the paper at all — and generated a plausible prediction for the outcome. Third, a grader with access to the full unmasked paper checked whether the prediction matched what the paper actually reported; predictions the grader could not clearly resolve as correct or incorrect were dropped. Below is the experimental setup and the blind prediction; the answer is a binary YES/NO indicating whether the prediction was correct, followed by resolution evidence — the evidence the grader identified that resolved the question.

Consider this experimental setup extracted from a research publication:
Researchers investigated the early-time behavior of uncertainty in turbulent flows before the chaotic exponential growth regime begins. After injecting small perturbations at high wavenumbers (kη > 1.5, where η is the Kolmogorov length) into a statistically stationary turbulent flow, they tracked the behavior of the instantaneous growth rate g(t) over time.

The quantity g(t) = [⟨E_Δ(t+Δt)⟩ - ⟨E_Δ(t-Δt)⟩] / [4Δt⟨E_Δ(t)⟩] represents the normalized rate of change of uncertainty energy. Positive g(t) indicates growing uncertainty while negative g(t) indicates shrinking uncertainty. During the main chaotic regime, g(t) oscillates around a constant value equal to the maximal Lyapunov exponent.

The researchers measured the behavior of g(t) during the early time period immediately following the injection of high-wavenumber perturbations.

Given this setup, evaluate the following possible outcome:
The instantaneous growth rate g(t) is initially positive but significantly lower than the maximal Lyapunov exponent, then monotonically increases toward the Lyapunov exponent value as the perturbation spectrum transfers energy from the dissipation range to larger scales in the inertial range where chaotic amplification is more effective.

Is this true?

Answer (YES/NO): NO